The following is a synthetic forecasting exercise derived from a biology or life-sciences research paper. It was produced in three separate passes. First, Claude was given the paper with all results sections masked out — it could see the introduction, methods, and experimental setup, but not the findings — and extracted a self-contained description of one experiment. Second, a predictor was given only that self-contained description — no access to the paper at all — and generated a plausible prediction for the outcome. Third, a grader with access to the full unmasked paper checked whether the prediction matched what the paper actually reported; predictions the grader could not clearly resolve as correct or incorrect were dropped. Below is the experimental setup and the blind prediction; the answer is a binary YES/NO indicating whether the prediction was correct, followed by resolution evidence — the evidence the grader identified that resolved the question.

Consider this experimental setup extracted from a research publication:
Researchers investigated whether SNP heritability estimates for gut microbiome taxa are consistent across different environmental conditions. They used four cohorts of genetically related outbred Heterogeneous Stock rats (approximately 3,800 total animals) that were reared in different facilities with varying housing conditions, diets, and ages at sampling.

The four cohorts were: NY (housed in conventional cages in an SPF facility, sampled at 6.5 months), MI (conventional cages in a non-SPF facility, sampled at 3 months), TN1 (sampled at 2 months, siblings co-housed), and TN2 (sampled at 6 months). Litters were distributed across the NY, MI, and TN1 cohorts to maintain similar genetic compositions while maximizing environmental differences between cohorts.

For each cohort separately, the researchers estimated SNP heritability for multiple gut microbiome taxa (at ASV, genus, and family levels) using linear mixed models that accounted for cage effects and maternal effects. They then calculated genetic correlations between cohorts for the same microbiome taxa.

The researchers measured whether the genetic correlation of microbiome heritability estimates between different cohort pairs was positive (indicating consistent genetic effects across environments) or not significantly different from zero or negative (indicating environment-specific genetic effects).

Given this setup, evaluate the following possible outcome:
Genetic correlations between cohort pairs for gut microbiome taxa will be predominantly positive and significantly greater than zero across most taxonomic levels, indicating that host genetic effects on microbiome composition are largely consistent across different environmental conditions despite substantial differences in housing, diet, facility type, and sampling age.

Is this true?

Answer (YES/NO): YES